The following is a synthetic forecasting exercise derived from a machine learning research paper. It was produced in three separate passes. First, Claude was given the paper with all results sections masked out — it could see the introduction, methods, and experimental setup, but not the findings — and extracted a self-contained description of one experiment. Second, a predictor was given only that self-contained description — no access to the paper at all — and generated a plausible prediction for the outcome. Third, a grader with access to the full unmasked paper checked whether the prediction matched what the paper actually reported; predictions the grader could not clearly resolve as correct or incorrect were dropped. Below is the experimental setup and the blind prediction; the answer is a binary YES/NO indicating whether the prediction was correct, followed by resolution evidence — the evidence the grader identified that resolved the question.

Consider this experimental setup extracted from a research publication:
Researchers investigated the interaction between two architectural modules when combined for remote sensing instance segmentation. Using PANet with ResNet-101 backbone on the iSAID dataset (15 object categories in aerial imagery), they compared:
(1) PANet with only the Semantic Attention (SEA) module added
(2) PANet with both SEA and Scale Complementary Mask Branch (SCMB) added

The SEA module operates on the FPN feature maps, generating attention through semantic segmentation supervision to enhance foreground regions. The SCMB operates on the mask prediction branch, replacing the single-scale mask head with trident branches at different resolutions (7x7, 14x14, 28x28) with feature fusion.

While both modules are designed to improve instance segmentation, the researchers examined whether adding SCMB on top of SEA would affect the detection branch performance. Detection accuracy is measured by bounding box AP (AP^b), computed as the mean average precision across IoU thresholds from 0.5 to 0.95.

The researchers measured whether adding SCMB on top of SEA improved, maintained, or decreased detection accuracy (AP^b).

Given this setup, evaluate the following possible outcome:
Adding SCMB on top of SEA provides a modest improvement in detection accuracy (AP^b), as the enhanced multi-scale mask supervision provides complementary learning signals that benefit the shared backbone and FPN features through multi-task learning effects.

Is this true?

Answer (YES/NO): NO